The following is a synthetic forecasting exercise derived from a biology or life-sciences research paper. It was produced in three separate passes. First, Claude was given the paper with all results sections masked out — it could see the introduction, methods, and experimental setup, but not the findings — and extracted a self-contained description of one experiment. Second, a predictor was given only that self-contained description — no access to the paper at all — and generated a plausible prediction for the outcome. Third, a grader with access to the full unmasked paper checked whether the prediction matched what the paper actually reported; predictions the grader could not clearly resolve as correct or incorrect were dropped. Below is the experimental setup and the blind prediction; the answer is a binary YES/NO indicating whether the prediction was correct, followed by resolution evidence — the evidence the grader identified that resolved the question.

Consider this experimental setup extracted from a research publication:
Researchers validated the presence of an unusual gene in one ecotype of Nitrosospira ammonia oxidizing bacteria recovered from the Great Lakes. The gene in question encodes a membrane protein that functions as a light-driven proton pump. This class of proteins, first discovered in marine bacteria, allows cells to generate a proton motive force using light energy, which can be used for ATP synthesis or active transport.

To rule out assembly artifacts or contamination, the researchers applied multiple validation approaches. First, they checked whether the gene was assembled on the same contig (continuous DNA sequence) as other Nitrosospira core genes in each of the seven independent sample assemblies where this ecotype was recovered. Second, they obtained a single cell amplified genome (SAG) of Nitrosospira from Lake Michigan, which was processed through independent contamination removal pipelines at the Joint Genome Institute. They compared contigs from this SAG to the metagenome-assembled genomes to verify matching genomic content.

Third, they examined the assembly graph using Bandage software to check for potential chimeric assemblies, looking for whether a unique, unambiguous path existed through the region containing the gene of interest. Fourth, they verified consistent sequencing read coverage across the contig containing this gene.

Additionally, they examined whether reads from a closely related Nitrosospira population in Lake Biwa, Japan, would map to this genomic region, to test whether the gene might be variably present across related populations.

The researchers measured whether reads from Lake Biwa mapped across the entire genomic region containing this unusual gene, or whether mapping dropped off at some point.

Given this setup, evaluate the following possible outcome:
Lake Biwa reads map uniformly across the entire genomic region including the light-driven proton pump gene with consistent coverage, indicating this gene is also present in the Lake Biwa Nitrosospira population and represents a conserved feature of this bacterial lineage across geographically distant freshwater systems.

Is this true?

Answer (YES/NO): NO